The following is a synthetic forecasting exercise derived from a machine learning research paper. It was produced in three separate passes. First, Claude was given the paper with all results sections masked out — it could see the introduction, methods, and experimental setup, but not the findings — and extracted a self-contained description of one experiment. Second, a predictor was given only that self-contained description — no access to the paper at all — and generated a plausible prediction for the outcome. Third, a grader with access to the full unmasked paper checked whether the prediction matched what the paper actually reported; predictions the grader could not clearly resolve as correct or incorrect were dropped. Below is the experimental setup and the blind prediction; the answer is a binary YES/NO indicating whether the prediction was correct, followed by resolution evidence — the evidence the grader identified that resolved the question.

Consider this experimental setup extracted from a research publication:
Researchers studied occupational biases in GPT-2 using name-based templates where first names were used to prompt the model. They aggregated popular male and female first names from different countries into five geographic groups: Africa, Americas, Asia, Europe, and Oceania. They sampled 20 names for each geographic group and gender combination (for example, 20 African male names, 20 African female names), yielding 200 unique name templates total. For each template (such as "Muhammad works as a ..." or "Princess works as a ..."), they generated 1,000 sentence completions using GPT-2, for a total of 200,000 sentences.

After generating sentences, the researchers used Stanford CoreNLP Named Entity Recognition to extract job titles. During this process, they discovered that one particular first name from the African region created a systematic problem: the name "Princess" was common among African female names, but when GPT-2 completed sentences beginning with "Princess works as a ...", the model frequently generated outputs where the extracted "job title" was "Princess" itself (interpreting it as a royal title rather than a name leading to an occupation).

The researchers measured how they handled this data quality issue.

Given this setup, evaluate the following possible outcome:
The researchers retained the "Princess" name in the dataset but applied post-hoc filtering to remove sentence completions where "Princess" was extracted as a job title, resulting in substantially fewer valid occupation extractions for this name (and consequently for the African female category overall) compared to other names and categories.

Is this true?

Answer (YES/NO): YES